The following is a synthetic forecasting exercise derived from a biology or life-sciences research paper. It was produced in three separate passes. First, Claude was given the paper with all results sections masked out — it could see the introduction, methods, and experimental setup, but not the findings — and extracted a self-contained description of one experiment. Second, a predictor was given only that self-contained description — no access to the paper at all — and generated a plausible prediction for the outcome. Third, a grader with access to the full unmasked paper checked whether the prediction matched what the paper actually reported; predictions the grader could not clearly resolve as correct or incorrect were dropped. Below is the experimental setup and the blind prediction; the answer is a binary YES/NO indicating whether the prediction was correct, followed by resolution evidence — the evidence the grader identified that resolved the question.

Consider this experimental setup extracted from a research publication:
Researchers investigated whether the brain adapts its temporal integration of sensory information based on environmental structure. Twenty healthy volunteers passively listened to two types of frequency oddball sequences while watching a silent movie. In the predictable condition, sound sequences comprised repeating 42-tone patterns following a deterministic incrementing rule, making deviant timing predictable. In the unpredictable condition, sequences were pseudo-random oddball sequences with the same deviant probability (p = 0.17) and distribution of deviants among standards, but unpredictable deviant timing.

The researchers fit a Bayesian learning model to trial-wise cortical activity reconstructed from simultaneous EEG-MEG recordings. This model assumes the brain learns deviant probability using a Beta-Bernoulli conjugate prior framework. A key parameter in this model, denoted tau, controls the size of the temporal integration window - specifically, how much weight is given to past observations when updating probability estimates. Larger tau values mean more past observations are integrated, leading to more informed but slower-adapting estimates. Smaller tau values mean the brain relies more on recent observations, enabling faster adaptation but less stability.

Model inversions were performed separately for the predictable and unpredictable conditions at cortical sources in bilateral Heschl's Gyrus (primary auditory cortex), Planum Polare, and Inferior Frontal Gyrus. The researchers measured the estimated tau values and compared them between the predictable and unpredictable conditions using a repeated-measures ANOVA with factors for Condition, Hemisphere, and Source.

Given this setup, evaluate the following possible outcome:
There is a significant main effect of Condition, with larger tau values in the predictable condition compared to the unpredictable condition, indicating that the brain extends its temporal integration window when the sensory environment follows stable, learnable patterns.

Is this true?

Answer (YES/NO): YES